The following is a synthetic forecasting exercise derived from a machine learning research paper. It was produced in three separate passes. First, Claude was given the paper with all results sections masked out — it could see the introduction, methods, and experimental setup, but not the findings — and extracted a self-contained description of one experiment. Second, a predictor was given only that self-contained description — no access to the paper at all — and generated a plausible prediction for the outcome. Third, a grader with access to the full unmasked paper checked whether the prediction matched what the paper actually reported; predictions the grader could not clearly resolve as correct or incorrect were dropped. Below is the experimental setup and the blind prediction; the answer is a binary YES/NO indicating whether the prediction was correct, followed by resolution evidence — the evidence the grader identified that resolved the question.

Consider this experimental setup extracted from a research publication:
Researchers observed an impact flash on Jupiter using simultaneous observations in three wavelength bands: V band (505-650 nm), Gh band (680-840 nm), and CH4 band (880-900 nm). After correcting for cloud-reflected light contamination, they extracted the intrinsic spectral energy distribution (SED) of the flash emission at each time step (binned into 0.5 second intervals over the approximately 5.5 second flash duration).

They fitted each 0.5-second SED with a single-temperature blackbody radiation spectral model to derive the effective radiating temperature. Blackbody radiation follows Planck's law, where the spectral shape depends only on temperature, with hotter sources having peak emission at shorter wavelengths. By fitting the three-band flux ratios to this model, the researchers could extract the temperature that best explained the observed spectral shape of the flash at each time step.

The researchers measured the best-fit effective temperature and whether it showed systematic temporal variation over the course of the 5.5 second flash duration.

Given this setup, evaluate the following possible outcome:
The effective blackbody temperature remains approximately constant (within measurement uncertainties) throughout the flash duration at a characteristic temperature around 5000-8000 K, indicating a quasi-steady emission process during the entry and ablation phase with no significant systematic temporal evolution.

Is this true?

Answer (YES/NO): NO